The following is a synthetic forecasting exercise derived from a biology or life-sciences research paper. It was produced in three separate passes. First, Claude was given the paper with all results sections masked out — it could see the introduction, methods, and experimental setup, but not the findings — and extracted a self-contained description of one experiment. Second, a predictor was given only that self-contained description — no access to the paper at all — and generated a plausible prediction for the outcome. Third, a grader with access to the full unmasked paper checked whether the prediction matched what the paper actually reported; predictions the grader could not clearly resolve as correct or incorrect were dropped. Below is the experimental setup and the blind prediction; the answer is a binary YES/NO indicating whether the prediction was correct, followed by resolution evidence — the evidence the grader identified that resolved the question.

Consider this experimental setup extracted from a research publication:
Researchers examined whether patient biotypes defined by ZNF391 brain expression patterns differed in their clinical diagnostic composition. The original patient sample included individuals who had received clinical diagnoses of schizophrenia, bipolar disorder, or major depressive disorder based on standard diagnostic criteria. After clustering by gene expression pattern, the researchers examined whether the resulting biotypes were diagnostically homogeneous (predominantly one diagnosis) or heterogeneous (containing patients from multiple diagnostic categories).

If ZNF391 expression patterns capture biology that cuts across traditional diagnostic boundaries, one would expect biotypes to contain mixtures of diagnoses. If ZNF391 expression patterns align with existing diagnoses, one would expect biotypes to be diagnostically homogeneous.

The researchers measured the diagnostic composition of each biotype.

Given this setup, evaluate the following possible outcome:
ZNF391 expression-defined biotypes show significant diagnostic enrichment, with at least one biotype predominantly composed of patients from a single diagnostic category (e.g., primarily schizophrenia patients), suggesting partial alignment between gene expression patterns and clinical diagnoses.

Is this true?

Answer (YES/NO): NO